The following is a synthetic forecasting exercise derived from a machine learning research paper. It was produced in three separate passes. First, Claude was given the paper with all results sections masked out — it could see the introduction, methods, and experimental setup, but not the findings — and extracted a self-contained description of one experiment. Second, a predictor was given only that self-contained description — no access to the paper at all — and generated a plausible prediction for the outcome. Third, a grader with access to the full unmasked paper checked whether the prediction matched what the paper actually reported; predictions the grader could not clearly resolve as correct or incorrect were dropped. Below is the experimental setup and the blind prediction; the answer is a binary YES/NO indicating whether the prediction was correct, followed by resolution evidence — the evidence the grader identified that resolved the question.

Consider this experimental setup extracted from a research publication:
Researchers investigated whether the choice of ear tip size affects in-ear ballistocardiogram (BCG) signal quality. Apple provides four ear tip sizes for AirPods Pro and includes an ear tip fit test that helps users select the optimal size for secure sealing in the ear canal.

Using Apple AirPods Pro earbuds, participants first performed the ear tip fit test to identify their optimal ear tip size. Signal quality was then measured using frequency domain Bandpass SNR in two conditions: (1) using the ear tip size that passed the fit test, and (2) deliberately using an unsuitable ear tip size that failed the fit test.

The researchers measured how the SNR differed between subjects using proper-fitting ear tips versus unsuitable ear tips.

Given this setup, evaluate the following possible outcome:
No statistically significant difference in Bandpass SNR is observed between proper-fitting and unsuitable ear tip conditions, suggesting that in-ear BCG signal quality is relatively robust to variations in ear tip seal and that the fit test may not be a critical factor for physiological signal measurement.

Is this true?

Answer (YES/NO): NO